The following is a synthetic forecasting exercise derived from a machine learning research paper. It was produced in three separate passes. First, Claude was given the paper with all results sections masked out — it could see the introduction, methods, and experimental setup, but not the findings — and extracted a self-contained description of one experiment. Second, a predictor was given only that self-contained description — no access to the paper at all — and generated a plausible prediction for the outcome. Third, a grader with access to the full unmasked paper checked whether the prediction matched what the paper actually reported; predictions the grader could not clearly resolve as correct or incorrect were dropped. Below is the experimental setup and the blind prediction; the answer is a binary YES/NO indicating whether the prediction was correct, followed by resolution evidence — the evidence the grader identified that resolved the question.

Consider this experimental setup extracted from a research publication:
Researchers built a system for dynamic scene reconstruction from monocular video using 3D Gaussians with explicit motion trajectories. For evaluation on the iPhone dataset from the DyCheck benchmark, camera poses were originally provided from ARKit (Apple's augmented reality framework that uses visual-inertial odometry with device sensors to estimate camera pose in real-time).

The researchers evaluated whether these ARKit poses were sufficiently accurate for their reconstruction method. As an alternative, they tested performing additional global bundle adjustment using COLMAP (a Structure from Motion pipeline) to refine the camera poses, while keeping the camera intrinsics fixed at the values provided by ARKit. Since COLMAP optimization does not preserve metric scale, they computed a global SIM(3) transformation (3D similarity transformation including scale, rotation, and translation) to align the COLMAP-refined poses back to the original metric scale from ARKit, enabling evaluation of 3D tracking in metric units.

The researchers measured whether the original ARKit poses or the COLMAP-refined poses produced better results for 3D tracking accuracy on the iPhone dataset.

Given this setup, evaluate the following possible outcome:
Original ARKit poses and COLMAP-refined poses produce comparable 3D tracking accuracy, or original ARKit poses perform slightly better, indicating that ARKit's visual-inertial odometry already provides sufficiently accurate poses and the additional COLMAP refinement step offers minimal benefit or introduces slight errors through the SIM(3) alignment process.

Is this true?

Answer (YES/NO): NO